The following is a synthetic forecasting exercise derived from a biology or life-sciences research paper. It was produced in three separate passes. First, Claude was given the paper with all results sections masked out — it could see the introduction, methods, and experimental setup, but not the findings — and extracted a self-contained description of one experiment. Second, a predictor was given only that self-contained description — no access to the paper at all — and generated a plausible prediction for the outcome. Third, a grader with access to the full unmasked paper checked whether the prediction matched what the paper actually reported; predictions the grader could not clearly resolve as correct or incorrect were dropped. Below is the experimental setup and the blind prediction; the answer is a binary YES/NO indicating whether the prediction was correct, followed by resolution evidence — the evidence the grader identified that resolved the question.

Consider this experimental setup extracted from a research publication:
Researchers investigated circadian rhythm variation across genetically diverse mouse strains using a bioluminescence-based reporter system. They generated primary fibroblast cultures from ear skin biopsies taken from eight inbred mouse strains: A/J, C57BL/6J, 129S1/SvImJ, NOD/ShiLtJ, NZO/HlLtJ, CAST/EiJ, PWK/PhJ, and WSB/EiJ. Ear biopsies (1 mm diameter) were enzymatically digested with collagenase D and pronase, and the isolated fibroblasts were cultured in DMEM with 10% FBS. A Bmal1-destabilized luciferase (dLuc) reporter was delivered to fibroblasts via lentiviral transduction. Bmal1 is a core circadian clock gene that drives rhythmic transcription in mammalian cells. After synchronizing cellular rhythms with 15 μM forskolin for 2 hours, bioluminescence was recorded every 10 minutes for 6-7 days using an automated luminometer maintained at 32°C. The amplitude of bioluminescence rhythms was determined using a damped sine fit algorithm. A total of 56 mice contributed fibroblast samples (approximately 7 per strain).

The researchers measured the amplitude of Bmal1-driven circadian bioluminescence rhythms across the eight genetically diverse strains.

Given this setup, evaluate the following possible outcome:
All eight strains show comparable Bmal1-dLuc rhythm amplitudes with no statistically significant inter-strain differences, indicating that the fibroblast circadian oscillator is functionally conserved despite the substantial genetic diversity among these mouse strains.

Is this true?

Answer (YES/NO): NO